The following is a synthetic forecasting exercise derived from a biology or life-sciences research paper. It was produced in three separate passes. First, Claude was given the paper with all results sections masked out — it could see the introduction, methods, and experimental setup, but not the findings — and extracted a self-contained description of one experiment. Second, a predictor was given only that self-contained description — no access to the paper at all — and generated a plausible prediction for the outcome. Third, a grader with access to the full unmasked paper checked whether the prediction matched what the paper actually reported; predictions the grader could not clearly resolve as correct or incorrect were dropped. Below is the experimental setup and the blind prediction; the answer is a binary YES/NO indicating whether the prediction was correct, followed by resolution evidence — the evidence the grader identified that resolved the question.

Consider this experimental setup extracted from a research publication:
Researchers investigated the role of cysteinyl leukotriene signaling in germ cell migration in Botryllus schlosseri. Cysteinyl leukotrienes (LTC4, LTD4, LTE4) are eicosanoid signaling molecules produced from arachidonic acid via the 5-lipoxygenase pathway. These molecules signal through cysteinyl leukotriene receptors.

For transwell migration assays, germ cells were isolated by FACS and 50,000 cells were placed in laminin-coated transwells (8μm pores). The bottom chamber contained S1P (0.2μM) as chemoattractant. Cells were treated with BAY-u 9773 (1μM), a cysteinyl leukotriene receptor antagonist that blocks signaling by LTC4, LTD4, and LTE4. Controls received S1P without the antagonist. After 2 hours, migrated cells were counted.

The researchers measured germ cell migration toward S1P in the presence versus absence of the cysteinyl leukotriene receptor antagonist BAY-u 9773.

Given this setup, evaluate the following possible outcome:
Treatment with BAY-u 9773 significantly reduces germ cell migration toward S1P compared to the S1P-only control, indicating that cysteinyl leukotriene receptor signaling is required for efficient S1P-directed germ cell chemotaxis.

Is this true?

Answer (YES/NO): NO